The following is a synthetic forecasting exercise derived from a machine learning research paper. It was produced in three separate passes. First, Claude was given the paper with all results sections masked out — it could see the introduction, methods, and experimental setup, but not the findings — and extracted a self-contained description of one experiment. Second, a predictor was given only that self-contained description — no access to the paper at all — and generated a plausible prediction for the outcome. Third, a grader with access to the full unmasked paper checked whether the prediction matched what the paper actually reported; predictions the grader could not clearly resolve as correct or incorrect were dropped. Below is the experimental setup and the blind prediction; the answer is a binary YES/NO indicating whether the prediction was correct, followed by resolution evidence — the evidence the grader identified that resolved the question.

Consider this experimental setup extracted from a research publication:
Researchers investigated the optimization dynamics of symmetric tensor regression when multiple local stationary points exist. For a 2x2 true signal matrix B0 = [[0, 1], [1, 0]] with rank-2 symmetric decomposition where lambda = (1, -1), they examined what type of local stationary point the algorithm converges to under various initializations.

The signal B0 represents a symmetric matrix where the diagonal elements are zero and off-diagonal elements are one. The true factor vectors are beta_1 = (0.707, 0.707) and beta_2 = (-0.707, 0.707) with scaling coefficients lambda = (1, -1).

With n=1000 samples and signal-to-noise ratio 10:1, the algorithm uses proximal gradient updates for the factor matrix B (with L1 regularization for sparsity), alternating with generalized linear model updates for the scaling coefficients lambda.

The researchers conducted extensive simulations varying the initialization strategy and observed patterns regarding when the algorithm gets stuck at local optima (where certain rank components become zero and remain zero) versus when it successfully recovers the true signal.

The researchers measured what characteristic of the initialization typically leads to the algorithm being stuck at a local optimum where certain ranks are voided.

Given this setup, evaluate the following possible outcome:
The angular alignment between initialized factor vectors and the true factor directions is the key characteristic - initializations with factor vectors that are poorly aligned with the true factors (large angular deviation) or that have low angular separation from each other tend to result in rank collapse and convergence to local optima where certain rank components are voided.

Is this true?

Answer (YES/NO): NO